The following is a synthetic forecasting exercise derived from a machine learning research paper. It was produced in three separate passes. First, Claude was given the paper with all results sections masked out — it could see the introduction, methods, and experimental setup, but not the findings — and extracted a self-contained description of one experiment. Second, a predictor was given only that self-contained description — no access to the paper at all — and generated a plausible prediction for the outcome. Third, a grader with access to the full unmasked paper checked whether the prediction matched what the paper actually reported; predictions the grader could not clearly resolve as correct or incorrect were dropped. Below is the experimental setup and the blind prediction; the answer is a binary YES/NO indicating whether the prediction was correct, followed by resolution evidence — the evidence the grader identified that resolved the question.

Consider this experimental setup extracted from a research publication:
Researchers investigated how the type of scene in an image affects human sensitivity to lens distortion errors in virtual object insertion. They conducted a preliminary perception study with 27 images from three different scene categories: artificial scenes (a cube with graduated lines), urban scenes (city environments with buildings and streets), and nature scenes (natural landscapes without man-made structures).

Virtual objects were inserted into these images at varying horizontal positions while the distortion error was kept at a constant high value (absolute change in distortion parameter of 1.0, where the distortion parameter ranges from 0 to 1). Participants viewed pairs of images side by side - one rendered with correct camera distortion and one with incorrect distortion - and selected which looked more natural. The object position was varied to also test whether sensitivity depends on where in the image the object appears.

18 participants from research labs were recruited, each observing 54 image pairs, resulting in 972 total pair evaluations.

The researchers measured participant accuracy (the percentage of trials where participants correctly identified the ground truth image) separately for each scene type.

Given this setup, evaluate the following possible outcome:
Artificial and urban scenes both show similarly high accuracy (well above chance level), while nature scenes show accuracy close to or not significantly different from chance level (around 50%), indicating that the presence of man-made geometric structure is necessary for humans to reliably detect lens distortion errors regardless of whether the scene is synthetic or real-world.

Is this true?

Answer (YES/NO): NO